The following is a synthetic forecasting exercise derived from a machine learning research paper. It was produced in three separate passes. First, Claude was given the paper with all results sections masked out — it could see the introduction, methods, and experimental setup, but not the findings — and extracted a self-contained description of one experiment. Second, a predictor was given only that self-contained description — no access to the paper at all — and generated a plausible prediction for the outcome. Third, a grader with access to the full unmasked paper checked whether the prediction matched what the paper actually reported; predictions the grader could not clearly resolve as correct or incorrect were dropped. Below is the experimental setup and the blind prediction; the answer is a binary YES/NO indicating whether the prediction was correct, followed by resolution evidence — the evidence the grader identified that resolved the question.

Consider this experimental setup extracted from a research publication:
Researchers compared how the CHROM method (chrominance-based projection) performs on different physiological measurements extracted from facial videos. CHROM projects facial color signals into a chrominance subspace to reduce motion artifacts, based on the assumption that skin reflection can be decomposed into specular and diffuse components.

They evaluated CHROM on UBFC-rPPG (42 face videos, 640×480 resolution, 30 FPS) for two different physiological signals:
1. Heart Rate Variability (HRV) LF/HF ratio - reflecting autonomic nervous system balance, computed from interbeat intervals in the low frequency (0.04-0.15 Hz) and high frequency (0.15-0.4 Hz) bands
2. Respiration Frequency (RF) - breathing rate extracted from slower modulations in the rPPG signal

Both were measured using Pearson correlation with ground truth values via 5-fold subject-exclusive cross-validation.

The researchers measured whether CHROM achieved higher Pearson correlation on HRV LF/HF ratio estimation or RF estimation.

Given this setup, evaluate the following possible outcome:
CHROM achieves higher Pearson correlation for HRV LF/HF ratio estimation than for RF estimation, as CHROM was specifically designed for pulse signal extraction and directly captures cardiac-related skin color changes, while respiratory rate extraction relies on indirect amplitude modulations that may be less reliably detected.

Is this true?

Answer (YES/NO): YES